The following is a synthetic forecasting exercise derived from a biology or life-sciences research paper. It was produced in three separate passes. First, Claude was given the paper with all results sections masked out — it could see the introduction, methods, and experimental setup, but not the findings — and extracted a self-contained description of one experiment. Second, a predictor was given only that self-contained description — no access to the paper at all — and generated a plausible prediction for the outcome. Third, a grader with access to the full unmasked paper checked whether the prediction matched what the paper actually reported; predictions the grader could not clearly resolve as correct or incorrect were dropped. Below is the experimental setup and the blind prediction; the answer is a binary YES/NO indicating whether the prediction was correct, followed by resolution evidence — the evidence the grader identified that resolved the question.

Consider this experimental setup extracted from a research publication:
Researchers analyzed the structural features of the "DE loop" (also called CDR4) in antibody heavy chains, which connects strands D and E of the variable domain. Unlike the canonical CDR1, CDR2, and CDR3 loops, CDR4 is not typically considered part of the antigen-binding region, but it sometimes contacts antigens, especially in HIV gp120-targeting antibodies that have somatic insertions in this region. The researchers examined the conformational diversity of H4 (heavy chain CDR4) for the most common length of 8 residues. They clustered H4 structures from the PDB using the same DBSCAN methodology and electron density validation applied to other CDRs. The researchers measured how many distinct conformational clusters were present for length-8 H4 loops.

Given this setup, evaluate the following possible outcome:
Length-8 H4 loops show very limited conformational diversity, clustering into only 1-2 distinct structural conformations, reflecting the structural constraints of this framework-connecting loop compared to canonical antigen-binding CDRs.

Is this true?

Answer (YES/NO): YES